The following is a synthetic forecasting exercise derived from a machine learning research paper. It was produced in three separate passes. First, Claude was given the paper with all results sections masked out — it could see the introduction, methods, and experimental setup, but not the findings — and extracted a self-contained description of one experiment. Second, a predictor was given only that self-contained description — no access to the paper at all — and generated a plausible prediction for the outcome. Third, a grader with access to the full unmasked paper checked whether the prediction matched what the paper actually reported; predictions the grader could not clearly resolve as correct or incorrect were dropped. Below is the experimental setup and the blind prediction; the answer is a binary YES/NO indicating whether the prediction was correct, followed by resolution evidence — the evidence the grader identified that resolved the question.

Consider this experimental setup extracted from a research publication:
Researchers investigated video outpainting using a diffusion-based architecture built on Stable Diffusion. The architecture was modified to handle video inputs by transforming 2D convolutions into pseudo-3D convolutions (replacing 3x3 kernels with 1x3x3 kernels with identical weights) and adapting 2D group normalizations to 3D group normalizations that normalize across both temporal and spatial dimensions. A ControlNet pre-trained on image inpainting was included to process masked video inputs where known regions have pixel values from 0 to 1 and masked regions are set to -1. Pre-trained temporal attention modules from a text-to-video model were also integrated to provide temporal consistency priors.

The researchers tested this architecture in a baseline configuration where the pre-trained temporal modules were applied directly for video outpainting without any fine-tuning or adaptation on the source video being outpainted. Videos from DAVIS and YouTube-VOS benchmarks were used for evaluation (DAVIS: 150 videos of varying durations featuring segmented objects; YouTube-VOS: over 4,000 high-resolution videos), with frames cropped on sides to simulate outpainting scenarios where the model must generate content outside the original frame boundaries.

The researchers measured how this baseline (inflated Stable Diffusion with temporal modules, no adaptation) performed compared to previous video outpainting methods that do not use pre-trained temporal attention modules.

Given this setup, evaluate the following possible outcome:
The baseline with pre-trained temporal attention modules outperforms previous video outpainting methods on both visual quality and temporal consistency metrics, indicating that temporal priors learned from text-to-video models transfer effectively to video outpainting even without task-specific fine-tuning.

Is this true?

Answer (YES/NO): NO